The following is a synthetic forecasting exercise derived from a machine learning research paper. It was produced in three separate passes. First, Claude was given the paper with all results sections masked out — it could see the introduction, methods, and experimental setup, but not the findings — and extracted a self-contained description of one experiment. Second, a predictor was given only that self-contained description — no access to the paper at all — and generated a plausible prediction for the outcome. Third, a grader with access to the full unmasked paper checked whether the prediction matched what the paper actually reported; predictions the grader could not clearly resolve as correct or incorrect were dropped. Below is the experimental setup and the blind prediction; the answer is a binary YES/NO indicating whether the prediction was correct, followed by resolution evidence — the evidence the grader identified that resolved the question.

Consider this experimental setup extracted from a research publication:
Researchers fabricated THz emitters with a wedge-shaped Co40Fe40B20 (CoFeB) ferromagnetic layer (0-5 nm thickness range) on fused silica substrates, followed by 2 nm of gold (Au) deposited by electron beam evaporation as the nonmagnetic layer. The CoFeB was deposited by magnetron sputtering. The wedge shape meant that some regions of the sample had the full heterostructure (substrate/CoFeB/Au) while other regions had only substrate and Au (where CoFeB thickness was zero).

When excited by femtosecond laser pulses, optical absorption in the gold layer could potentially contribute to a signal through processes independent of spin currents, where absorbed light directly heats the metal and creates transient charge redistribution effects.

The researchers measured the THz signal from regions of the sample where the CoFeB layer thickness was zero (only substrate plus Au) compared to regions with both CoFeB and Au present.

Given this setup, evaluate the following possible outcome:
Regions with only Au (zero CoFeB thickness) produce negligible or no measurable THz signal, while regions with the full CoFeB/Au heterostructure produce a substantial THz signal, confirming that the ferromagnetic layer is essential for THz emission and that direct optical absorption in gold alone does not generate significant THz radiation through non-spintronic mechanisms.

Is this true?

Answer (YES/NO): YES